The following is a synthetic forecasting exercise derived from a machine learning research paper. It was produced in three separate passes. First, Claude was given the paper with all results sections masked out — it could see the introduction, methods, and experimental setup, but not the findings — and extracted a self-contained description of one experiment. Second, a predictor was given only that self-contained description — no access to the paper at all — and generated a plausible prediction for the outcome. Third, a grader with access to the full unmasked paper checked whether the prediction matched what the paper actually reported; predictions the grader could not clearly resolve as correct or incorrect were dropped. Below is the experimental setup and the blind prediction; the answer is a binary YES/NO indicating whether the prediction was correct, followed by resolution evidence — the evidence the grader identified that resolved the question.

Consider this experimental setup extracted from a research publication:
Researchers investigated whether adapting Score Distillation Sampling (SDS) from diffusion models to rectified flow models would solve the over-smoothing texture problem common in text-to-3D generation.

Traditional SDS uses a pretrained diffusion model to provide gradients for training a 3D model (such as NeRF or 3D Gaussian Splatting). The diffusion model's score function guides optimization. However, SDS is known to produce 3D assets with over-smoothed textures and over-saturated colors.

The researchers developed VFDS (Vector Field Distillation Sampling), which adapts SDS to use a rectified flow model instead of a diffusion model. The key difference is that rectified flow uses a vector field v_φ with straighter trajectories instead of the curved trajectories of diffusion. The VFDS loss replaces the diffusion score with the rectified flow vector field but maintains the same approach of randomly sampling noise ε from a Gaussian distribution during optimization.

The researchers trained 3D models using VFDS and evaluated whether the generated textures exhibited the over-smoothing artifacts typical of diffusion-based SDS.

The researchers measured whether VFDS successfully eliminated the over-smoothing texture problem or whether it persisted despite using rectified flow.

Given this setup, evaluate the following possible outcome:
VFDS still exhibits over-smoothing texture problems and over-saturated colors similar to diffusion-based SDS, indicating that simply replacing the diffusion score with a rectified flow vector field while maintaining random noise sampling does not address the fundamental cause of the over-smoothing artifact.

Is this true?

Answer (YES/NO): YES